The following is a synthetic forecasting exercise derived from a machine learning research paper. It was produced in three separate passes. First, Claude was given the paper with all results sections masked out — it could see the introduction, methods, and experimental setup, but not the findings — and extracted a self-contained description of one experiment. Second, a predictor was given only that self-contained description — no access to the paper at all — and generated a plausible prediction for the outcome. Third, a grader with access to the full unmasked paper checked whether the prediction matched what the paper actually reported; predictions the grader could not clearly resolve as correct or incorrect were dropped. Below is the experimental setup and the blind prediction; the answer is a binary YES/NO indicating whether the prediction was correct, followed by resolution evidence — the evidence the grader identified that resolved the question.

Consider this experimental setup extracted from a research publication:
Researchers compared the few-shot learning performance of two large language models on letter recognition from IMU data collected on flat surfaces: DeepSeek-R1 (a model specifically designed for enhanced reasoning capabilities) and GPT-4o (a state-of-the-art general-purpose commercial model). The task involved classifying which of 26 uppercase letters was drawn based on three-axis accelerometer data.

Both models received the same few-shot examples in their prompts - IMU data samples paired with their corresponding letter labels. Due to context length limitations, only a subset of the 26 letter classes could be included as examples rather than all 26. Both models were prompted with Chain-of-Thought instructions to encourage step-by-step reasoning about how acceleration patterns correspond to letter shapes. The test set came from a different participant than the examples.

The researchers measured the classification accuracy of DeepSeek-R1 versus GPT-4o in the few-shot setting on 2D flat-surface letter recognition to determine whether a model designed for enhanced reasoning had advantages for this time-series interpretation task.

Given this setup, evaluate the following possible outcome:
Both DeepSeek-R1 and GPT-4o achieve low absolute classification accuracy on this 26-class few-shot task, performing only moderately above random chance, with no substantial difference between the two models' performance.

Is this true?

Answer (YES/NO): NO